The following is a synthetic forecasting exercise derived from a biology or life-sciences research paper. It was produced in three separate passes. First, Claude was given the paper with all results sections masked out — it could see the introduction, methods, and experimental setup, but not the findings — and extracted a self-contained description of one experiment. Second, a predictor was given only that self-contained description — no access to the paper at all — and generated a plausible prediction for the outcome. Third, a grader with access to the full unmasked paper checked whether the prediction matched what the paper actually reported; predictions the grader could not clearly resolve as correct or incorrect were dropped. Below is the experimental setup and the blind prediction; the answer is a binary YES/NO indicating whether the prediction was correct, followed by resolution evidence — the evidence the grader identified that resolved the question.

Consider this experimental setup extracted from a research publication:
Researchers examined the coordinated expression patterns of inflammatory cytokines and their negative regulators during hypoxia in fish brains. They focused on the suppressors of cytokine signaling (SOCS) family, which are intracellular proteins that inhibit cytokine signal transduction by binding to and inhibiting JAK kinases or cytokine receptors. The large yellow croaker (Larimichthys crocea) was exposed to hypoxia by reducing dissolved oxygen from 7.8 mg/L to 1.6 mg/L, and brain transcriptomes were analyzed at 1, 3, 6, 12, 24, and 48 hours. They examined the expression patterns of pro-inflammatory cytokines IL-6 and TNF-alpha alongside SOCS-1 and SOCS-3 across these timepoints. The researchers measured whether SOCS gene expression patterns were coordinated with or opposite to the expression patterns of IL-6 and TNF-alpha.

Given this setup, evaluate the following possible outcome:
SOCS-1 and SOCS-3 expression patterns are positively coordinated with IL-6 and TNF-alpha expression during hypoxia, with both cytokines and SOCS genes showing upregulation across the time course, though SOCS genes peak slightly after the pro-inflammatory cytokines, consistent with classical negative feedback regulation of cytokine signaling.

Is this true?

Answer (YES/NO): NO